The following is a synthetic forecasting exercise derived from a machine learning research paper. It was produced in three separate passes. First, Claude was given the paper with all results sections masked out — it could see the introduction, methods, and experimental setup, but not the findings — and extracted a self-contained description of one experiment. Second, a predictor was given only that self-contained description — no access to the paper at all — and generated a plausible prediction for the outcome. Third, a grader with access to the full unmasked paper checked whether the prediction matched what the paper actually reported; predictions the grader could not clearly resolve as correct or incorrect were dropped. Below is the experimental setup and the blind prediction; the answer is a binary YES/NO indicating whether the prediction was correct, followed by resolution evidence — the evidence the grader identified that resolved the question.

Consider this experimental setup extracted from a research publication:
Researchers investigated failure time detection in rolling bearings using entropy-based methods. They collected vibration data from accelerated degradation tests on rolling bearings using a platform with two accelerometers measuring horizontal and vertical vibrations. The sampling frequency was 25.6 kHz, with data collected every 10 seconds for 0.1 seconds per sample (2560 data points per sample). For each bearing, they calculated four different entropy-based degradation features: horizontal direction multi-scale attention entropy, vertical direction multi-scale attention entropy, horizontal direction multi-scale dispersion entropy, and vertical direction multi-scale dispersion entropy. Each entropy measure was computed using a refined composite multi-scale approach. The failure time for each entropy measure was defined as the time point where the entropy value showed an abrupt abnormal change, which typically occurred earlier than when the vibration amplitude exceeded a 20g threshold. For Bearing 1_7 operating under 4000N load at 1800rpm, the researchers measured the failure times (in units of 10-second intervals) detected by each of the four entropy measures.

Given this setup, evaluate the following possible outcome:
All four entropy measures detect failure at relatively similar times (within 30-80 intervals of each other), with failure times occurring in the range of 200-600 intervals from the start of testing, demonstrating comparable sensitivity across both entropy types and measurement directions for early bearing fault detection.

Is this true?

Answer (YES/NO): NO